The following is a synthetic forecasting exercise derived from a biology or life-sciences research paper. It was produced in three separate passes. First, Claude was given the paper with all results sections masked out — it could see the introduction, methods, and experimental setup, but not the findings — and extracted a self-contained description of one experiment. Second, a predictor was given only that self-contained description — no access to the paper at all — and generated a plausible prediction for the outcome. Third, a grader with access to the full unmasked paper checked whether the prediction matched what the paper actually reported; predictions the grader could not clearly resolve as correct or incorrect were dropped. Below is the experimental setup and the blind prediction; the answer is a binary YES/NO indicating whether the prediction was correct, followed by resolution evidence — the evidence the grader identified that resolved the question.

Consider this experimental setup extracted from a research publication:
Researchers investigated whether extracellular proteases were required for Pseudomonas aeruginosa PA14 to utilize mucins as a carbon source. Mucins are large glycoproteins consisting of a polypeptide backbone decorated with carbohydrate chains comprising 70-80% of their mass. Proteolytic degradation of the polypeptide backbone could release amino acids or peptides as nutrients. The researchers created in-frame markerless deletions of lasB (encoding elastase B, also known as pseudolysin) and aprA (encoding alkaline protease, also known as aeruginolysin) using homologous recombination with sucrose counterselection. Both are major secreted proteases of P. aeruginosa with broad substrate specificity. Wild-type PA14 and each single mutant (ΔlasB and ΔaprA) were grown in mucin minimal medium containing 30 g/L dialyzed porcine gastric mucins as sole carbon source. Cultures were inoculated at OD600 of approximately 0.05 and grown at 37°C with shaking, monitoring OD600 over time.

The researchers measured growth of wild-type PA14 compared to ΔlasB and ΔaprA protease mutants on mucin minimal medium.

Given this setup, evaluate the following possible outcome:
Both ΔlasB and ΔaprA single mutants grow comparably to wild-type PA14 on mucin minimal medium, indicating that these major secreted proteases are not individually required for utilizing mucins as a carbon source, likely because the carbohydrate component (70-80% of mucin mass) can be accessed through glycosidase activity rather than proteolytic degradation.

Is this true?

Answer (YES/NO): NO